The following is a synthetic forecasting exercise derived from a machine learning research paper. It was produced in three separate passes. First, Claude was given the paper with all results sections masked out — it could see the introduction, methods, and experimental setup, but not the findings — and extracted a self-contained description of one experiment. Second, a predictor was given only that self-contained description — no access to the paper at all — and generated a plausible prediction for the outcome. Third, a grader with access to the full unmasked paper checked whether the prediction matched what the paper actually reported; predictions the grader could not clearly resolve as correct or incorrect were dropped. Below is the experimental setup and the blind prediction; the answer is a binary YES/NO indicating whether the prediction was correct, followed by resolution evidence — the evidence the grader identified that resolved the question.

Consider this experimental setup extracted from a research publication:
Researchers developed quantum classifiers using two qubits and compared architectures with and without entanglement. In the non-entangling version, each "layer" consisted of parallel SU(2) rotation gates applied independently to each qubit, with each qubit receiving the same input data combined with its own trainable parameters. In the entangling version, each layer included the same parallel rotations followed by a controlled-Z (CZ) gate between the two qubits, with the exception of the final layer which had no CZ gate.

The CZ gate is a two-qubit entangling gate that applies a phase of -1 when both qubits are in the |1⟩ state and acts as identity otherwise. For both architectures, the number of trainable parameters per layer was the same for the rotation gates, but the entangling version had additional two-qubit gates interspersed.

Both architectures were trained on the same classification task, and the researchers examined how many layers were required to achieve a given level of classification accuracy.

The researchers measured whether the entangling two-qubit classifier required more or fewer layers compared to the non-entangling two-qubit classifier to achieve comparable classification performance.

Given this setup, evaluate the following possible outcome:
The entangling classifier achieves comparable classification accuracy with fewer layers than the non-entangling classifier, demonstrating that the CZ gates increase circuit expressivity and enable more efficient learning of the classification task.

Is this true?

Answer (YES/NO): NO